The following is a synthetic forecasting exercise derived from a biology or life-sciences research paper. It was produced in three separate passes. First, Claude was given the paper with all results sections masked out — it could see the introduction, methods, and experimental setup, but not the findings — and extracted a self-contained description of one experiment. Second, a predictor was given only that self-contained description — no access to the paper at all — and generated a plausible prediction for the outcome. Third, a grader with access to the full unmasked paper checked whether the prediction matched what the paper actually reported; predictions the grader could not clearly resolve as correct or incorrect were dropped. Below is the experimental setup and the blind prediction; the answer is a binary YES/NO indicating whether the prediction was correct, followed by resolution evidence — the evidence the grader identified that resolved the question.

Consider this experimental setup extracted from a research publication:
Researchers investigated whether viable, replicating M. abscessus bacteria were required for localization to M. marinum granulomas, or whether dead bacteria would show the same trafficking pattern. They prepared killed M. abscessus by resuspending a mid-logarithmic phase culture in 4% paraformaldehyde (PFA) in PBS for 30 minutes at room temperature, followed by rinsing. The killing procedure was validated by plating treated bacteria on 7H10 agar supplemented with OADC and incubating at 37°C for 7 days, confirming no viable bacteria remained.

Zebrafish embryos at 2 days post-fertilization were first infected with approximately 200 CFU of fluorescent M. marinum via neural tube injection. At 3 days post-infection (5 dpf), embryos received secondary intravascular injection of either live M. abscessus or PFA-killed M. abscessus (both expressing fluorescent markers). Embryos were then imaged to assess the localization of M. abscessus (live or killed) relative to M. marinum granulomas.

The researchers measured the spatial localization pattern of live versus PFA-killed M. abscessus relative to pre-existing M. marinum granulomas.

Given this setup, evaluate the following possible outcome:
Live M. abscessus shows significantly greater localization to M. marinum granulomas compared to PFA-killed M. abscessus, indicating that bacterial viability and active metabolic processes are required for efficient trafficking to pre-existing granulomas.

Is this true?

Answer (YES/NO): NO